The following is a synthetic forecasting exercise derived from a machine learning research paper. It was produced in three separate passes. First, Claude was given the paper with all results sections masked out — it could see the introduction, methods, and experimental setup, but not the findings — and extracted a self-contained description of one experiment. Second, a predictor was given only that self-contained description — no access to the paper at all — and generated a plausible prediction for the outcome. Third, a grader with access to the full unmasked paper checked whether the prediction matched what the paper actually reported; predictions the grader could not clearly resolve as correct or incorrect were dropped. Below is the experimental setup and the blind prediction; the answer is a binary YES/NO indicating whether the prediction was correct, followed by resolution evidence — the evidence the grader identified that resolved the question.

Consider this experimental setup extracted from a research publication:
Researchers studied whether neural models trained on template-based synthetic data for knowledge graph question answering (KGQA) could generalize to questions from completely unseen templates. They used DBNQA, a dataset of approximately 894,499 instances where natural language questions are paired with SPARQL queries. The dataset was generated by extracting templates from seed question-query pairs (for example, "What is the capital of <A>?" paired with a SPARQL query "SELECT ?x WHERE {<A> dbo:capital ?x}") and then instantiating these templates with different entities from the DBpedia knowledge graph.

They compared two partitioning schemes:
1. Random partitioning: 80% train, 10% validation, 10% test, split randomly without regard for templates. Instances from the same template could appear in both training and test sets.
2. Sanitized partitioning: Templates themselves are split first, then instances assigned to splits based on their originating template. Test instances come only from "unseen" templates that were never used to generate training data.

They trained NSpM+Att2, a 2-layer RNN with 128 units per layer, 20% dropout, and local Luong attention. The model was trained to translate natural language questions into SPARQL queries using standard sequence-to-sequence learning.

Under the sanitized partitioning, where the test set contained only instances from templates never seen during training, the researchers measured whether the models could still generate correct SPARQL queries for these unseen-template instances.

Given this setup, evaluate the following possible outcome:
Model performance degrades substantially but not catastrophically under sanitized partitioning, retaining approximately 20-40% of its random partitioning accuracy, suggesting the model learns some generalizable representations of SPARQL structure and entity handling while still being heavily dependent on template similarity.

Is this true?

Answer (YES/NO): NO